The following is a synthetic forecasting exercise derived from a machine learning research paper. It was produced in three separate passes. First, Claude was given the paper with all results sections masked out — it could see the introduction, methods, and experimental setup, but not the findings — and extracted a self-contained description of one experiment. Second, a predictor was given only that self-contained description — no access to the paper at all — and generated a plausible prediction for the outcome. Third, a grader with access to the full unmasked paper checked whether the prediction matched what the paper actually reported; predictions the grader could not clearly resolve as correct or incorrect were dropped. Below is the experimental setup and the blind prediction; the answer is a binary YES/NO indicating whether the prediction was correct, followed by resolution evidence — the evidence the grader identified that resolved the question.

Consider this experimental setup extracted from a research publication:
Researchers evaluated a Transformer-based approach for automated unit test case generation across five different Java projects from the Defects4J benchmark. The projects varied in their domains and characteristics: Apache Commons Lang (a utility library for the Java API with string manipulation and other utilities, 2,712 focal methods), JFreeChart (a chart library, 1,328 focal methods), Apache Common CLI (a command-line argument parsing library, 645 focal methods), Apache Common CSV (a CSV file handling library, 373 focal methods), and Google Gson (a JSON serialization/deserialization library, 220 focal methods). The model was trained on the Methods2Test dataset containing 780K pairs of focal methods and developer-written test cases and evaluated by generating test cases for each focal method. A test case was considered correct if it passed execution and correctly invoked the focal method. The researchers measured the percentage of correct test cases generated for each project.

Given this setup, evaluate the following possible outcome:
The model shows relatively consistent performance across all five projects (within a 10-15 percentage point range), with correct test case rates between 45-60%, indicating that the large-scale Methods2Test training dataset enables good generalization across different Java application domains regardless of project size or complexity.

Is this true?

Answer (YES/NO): NO